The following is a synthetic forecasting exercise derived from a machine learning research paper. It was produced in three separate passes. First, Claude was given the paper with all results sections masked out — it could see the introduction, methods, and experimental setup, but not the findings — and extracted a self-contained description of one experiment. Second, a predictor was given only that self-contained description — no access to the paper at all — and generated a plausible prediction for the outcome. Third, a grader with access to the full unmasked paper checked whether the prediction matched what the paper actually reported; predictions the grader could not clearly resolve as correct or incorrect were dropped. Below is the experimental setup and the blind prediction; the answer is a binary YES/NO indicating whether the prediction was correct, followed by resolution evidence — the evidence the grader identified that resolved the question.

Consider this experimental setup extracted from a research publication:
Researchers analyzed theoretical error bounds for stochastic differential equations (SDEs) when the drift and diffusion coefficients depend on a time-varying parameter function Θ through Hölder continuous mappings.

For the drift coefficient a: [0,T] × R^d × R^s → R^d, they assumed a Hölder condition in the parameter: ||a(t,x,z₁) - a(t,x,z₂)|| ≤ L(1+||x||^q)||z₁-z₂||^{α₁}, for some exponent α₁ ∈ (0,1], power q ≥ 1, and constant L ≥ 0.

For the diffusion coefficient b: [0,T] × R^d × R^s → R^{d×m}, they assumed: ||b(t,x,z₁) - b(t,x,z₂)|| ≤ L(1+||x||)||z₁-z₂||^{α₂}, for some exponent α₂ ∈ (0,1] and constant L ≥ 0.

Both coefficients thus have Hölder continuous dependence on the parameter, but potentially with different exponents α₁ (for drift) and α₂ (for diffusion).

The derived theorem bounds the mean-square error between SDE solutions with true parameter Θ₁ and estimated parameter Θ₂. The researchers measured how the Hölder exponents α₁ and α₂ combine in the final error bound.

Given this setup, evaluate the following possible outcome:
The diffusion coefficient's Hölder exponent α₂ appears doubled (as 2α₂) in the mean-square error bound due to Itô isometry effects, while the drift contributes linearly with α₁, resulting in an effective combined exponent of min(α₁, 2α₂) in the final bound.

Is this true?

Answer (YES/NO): NO